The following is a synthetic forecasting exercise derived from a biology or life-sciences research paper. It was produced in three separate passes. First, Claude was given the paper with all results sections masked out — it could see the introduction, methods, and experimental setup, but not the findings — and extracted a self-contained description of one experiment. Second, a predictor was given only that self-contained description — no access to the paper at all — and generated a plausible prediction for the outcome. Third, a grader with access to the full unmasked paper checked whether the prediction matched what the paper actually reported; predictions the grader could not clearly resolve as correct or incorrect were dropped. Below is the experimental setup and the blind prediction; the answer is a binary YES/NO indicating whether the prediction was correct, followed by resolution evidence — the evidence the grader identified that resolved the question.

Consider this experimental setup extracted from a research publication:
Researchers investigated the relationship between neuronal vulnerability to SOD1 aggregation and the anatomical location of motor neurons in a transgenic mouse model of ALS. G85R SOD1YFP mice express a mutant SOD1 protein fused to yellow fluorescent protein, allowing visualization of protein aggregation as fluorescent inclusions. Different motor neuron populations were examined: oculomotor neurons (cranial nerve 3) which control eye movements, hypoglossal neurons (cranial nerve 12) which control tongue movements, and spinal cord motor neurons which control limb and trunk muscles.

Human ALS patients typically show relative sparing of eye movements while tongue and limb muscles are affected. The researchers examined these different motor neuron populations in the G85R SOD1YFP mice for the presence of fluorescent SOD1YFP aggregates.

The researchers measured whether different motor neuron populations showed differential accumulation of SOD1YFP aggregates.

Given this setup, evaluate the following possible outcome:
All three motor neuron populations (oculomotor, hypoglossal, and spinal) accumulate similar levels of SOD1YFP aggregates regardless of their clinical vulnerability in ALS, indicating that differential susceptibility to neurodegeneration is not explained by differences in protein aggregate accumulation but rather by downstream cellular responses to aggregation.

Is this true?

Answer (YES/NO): NO